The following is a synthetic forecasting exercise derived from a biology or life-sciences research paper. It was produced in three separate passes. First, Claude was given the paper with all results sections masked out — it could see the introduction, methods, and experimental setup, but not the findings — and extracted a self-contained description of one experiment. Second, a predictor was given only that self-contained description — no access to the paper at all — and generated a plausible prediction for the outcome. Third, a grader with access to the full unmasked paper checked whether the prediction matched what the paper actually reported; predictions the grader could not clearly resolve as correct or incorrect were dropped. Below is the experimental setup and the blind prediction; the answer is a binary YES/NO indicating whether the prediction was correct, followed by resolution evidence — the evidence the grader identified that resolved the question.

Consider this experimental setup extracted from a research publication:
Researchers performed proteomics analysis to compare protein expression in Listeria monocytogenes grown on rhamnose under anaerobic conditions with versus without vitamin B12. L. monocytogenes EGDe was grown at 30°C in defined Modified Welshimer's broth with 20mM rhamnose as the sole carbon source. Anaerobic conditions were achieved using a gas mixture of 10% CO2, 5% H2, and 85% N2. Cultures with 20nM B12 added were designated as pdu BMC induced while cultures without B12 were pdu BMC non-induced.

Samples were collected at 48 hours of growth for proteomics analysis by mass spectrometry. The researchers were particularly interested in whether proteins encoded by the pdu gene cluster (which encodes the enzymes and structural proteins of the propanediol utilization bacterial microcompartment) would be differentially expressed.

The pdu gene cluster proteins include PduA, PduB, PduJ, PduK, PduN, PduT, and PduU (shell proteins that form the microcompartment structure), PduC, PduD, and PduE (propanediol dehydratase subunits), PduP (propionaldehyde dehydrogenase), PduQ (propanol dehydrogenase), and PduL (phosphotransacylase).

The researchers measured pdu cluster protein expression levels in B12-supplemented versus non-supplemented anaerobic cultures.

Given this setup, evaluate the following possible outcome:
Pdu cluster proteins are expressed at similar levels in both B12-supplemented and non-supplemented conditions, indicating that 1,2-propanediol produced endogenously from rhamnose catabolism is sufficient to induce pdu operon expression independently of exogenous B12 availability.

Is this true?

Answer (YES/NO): NO